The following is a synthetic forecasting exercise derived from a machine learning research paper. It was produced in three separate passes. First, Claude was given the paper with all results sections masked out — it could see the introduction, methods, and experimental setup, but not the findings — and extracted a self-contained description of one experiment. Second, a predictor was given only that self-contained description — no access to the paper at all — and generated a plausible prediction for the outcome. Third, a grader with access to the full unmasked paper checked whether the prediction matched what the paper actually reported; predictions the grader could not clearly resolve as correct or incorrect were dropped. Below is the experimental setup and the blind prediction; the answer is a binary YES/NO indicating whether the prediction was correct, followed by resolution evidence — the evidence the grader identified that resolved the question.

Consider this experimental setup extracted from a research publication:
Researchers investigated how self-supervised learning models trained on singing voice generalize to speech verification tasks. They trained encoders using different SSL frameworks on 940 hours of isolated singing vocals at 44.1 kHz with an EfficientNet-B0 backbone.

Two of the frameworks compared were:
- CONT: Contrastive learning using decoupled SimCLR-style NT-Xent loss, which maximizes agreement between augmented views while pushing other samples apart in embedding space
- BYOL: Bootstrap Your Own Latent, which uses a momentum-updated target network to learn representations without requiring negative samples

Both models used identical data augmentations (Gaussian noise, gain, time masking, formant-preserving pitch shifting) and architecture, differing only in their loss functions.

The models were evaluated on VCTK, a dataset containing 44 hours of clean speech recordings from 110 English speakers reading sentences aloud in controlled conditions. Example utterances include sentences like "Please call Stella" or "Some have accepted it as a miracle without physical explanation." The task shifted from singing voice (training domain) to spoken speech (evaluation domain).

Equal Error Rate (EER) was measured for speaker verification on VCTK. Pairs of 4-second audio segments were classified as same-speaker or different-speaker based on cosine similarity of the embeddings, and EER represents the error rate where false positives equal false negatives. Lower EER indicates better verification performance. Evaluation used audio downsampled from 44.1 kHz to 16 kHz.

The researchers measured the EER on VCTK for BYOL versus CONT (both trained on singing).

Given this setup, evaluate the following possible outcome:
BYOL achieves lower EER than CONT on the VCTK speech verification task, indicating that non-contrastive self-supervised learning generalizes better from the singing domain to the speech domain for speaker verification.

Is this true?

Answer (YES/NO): YES